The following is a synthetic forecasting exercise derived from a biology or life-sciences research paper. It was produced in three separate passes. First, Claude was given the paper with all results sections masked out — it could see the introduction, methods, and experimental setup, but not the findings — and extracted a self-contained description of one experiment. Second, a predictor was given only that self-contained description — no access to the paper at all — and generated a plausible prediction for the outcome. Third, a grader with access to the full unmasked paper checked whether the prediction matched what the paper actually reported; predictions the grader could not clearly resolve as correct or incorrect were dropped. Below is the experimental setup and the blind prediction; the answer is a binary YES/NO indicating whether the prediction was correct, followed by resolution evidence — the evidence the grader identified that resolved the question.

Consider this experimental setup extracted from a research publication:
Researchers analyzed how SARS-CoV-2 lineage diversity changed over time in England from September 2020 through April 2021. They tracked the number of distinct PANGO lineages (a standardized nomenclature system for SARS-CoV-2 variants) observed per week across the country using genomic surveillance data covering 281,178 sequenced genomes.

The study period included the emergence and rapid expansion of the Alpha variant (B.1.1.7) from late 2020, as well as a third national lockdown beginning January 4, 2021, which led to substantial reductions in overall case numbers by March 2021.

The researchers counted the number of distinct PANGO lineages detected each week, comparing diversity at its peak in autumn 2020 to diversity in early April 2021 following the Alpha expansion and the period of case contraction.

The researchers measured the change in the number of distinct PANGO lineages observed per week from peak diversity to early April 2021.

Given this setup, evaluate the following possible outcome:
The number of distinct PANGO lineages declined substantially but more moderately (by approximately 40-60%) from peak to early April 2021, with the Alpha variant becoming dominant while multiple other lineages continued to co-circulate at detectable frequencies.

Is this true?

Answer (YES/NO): NO